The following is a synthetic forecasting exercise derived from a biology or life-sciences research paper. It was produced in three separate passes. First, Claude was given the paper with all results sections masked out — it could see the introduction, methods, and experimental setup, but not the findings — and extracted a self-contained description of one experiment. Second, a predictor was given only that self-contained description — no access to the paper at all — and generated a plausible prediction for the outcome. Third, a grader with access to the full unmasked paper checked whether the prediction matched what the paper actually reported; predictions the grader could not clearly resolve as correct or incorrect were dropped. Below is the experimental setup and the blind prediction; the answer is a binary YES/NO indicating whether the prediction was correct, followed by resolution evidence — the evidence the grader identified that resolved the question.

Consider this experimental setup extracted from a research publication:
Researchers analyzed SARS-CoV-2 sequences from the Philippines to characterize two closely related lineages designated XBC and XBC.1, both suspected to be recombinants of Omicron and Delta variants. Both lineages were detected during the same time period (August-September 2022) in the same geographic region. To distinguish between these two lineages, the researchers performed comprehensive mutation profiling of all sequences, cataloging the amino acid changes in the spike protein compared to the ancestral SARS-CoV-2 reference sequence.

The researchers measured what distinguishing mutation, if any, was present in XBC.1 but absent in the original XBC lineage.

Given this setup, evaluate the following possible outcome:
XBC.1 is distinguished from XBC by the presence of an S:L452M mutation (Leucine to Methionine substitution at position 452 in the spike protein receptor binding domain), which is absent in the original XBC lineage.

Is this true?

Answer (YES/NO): YES